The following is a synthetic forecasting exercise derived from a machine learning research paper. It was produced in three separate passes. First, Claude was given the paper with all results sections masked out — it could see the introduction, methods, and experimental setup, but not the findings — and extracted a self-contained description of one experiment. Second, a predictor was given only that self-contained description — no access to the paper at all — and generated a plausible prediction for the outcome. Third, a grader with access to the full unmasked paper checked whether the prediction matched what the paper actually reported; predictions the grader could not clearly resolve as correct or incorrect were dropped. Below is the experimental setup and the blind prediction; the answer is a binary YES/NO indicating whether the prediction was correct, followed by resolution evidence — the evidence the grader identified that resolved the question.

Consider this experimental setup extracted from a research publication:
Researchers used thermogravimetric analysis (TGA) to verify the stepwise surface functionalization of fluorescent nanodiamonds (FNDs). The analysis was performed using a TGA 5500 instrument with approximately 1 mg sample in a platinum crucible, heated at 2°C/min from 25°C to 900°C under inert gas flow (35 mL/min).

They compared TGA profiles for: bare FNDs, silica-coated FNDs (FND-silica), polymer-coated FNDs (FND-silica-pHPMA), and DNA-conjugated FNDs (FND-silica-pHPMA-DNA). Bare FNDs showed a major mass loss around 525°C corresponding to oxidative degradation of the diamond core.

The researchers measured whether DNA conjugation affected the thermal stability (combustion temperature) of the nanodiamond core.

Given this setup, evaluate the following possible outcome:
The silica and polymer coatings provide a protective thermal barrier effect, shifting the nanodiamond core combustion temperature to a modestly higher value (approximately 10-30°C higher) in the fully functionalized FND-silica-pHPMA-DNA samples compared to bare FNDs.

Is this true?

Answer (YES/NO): NO